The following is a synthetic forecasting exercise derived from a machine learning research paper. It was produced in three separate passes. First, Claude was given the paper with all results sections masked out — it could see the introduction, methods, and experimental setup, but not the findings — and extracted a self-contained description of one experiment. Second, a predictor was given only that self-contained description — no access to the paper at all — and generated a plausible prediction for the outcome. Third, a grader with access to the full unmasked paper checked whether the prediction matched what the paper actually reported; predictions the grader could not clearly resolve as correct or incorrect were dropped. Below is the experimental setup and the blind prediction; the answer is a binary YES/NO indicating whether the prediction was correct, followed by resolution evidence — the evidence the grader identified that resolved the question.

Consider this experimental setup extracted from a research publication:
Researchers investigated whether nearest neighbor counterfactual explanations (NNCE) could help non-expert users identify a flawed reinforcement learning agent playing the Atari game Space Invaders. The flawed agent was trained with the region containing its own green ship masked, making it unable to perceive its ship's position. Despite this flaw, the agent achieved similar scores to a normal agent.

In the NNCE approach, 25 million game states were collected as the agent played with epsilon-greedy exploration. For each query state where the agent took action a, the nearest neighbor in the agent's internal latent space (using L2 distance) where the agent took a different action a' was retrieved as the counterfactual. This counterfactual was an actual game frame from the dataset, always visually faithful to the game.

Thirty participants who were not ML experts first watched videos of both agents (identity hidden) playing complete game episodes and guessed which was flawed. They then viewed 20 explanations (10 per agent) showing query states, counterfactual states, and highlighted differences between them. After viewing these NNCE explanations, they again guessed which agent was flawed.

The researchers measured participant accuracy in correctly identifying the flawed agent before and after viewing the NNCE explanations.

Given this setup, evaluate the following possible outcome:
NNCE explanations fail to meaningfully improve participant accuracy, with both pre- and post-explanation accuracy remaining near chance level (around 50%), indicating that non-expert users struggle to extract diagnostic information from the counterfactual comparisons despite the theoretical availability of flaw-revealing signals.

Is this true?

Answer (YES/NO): NO